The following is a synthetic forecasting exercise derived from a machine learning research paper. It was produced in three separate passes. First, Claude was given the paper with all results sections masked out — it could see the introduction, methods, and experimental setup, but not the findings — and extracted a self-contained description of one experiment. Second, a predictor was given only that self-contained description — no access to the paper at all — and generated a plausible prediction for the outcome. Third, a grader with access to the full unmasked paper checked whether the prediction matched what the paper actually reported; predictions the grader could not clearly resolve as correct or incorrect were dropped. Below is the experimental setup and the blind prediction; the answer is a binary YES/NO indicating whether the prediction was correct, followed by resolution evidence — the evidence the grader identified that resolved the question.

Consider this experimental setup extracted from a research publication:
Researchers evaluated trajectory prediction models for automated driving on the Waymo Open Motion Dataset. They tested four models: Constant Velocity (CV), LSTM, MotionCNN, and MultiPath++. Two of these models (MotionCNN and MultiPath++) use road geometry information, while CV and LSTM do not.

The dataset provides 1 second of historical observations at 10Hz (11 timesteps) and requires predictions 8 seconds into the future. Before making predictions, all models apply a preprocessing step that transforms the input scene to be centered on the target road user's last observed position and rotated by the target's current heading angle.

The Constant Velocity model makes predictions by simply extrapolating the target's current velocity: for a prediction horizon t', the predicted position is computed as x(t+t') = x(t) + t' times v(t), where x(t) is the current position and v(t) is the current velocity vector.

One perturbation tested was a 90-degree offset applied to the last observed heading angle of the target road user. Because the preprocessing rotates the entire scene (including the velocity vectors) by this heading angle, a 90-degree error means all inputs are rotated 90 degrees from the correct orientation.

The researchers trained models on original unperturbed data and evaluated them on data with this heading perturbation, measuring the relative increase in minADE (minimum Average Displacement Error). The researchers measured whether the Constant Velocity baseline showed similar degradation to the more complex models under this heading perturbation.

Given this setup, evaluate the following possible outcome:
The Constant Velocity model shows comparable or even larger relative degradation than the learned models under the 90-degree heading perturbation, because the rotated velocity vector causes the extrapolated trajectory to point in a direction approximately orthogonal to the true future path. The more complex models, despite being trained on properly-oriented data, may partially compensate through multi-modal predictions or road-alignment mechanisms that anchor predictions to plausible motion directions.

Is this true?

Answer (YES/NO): NO